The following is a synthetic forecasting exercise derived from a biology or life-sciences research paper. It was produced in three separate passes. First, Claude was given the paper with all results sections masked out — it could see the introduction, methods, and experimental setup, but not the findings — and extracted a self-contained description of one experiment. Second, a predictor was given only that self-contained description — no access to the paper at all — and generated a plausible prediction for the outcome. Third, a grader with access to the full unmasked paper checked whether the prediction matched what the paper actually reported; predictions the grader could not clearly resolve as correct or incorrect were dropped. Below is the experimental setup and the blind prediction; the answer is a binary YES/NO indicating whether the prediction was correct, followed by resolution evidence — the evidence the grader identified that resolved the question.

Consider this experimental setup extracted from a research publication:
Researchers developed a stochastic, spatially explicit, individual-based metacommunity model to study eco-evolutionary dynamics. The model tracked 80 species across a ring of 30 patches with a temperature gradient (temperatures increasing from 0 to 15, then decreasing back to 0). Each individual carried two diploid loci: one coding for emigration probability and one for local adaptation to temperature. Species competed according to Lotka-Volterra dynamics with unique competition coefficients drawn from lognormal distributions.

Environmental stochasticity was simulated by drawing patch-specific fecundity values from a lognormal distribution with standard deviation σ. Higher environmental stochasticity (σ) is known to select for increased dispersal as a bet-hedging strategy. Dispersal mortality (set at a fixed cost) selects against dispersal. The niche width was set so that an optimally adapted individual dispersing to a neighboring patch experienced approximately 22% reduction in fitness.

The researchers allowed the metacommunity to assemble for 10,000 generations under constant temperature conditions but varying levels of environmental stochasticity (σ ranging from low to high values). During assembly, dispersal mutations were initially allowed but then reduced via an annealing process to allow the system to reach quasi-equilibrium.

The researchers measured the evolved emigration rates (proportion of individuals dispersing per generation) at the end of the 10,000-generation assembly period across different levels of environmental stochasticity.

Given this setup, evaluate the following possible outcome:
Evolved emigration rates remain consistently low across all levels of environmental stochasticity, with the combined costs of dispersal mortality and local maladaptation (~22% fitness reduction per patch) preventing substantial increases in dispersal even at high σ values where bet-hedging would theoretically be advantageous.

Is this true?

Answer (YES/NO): NO